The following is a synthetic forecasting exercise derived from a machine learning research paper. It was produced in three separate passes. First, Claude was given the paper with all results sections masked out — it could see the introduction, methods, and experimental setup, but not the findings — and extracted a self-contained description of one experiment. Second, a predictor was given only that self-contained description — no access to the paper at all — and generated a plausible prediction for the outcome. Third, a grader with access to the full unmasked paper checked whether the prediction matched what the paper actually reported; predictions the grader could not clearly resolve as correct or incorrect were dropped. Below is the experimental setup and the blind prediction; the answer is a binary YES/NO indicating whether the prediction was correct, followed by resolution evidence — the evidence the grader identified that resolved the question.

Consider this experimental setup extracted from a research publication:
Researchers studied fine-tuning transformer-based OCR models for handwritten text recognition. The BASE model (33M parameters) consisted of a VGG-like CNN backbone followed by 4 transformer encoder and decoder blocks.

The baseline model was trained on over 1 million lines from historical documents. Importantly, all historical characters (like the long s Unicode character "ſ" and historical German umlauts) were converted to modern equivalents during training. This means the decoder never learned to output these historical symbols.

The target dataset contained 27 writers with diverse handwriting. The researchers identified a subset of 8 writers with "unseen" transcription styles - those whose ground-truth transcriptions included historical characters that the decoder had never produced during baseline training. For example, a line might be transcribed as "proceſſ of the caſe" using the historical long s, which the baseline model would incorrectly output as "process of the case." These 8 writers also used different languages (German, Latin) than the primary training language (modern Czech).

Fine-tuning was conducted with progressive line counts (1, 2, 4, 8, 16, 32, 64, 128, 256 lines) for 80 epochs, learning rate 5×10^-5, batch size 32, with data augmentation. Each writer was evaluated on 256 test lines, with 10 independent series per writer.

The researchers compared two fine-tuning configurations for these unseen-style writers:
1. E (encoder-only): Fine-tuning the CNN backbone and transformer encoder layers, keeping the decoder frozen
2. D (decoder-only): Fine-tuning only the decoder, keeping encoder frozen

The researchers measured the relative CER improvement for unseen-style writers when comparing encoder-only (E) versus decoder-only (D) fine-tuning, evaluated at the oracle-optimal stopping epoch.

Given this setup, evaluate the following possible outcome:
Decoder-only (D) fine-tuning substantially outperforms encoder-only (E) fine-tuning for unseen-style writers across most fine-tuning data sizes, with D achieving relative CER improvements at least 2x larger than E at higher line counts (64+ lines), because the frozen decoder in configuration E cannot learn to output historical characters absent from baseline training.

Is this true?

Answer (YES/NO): NO